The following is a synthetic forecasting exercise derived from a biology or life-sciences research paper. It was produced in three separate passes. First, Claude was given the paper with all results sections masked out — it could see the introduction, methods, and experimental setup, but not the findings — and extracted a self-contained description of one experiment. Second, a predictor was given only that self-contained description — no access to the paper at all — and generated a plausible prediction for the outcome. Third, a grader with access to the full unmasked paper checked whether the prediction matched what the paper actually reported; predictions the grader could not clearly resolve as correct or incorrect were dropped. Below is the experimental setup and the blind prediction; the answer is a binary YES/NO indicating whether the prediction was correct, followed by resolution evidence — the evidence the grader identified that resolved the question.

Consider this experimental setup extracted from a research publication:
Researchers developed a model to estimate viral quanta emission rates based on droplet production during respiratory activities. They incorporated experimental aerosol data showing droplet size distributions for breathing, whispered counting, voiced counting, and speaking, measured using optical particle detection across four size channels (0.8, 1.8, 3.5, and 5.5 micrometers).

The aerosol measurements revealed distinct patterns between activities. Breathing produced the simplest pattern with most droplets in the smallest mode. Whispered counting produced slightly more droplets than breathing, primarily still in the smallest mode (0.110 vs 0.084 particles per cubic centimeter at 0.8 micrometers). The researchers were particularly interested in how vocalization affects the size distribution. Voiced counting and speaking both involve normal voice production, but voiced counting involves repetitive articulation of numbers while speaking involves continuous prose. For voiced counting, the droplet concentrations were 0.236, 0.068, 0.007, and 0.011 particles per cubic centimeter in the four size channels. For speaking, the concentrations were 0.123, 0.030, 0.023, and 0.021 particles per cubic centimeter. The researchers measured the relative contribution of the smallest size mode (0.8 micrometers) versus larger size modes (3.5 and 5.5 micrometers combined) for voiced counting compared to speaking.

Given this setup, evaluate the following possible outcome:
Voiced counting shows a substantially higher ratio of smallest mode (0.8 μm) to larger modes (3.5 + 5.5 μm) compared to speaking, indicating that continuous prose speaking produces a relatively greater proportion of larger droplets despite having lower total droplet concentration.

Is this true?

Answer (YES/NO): YES